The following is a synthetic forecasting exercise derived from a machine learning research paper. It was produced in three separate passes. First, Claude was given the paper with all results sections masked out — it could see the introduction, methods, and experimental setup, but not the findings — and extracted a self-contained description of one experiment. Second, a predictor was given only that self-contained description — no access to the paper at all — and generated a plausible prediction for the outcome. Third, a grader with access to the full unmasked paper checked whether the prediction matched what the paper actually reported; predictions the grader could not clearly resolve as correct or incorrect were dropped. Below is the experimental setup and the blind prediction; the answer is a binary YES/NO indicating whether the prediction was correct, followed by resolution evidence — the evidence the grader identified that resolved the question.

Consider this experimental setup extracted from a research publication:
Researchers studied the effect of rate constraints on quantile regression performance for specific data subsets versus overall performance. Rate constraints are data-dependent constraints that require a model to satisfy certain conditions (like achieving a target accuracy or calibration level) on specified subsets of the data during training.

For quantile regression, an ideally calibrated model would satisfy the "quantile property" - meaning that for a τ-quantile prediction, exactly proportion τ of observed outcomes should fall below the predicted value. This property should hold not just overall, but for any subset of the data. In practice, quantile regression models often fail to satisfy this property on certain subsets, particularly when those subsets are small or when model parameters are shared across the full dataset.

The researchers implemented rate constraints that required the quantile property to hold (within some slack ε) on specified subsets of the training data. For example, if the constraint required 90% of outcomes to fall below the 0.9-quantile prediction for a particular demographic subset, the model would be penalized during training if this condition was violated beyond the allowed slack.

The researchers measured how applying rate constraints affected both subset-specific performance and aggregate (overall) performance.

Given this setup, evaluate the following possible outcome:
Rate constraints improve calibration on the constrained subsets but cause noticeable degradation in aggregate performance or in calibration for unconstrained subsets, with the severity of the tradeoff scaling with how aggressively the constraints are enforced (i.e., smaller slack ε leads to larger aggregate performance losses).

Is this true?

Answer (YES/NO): NO